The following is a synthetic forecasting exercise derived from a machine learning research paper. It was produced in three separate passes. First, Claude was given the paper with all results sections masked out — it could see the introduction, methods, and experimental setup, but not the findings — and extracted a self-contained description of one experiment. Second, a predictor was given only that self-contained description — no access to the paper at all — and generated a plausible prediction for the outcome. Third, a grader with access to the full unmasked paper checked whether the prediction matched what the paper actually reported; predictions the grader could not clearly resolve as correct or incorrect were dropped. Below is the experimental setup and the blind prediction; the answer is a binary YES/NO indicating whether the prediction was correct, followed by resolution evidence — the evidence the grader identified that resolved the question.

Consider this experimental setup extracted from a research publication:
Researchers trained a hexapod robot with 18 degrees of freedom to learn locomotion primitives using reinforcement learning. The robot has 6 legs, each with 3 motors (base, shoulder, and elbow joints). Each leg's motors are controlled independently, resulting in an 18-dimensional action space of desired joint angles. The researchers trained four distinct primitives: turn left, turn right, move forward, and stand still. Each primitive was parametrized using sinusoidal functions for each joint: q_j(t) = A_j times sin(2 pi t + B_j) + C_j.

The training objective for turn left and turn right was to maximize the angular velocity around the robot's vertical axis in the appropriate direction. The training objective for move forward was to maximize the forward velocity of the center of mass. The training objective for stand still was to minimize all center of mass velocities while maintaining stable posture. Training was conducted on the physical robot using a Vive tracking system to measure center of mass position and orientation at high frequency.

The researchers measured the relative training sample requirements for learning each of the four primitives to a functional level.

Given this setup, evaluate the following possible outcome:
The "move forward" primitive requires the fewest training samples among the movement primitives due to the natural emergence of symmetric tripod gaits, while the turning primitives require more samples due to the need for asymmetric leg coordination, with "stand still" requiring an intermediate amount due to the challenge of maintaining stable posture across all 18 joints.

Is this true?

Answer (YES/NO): NO